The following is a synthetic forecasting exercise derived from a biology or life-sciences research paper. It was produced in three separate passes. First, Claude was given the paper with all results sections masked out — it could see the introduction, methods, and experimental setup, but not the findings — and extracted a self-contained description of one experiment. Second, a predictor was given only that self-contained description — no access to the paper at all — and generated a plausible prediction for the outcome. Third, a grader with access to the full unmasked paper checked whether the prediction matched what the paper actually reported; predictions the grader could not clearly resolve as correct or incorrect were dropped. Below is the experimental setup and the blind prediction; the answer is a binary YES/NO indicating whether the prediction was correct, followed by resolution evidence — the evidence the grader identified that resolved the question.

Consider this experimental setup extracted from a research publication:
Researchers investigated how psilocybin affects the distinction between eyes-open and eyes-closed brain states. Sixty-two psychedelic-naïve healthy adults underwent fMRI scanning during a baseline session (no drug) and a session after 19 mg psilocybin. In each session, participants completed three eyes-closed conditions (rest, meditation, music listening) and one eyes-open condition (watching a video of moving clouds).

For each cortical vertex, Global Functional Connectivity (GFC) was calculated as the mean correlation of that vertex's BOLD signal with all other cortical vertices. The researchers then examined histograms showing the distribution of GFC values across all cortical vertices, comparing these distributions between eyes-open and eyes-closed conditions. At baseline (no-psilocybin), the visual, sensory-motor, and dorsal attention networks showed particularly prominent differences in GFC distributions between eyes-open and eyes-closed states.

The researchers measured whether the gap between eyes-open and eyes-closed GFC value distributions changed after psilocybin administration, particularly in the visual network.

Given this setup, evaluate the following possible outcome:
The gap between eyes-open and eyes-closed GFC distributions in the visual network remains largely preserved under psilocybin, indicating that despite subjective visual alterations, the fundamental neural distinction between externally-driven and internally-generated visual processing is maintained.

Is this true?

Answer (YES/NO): NO